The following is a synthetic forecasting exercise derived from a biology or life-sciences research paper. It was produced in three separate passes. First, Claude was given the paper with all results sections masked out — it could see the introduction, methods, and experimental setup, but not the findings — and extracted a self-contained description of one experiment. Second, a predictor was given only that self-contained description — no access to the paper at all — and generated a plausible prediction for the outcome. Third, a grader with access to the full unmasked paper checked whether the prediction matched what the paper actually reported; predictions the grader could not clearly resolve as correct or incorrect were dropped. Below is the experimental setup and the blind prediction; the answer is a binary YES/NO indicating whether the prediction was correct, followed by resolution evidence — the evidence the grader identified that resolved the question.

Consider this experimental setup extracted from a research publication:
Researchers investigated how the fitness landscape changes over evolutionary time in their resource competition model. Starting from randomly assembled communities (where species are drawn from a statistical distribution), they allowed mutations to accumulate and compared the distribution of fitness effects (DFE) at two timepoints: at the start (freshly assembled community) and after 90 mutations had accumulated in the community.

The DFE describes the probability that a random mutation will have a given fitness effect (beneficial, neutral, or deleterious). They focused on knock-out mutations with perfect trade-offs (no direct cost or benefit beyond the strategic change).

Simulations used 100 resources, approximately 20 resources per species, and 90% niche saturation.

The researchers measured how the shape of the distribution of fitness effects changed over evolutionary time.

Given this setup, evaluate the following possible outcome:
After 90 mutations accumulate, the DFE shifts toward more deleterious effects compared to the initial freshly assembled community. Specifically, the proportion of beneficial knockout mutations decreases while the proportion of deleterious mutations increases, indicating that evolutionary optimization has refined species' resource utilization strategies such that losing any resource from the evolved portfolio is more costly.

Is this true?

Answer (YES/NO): NO